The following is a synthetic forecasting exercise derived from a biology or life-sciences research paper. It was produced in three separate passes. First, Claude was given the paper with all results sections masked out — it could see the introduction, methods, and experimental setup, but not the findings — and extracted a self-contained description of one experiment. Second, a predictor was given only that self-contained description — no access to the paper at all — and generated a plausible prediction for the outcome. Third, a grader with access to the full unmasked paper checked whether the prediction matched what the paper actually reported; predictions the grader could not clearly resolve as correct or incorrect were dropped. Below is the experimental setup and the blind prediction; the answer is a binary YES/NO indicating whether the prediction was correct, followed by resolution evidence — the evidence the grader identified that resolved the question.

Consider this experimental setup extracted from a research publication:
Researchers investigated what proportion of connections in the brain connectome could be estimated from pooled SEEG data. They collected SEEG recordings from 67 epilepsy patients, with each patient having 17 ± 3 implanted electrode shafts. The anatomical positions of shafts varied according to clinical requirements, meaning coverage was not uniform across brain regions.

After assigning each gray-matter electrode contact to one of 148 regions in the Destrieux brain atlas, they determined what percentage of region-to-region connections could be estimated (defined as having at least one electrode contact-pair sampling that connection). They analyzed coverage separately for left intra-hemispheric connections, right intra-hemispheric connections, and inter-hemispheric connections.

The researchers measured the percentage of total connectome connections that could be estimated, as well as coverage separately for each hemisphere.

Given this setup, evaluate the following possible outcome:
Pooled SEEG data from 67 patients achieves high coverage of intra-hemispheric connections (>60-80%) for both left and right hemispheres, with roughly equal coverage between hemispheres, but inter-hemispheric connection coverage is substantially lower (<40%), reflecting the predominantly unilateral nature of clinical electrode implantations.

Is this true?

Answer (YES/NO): NO